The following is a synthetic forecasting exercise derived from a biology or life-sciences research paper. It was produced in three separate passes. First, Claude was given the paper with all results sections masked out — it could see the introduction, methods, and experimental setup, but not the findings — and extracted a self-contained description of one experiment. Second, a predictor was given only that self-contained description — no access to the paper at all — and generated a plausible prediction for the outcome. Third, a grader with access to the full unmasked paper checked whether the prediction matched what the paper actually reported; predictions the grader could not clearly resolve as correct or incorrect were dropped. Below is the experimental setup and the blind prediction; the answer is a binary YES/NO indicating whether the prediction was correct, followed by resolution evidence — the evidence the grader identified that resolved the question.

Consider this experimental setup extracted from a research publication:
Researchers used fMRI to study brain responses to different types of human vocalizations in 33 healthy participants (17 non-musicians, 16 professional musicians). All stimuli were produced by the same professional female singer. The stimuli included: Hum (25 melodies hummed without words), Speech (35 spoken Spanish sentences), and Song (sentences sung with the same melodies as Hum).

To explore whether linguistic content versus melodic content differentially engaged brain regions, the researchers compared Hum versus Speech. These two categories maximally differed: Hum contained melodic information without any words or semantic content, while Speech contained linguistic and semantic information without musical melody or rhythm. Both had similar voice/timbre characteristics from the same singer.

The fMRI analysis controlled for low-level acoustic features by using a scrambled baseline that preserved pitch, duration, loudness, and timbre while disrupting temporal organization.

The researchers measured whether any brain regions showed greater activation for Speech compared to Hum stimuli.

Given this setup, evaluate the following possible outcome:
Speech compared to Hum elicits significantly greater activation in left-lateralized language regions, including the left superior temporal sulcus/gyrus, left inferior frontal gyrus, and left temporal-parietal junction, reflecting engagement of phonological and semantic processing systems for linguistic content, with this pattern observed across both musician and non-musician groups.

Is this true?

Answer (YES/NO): NO